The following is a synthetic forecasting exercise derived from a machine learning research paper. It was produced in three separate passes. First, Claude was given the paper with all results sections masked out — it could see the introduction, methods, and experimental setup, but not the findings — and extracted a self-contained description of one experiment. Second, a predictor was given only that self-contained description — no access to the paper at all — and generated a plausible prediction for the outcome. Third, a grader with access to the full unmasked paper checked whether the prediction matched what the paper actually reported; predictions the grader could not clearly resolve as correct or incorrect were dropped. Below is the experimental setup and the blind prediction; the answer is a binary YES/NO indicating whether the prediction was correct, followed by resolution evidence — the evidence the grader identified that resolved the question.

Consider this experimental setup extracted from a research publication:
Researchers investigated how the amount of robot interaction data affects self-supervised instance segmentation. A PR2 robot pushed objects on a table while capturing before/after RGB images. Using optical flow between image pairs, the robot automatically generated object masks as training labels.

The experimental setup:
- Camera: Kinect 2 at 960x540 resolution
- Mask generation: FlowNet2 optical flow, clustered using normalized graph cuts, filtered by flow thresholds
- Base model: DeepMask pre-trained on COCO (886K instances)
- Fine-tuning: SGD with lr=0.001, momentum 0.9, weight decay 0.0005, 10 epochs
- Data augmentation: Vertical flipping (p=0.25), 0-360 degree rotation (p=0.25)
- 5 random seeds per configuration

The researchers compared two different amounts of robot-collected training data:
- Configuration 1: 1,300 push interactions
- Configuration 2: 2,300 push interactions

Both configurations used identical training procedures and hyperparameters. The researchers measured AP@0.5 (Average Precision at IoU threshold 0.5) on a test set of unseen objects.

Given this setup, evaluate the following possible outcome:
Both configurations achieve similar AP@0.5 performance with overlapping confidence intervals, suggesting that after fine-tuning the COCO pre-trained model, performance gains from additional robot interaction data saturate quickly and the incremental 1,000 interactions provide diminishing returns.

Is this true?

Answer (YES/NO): NO